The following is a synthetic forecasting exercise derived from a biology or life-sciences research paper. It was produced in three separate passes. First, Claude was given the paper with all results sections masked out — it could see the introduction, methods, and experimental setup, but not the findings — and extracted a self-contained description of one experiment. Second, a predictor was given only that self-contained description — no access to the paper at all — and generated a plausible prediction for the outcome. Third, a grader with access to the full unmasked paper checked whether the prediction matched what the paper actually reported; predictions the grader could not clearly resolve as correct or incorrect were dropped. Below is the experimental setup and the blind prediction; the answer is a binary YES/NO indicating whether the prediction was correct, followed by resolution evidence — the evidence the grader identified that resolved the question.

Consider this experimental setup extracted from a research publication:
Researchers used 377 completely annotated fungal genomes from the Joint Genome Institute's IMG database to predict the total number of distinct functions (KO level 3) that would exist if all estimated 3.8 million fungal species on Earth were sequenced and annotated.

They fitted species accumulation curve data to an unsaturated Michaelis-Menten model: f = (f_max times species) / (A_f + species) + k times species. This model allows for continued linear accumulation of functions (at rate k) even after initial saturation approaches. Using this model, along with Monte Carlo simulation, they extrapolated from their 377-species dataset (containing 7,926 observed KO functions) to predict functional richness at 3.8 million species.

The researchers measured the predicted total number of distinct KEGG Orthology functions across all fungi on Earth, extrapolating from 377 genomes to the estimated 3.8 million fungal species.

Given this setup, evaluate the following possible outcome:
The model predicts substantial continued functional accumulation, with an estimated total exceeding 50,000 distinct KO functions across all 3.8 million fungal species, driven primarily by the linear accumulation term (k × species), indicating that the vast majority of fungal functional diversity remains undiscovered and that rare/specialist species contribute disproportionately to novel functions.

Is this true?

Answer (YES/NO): NO